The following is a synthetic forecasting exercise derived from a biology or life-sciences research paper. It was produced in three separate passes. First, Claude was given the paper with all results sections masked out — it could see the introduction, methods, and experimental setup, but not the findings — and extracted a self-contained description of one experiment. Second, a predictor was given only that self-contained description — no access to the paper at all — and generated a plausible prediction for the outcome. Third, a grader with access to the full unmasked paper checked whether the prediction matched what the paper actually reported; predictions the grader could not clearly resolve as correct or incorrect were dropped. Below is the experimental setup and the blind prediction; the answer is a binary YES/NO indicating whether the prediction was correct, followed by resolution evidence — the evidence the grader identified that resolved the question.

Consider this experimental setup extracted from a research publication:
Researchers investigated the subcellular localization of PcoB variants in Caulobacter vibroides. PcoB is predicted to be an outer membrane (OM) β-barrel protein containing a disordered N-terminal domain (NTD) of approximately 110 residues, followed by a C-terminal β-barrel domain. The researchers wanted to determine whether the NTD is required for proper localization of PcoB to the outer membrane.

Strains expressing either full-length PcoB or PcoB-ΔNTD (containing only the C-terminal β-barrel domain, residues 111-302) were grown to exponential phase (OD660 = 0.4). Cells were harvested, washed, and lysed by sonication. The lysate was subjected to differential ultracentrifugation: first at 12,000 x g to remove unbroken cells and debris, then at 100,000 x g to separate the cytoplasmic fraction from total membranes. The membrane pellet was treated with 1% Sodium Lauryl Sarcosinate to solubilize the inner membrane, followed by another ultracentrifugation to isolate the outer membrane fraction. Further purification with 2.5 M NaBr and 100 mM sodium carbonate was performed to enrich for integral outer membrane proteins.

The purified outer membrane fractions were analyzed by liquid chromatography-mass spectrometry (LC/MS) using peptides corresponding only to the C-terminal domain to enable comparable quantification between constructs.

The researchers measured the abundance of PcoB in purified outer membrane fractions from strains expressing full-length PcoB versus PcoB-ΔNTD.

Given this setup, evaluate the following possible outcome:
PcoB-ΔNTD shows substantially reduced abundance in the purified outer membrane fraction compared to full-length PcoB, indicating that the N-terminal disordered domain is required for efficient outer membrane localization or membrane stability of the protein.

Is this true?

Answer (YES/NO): NO